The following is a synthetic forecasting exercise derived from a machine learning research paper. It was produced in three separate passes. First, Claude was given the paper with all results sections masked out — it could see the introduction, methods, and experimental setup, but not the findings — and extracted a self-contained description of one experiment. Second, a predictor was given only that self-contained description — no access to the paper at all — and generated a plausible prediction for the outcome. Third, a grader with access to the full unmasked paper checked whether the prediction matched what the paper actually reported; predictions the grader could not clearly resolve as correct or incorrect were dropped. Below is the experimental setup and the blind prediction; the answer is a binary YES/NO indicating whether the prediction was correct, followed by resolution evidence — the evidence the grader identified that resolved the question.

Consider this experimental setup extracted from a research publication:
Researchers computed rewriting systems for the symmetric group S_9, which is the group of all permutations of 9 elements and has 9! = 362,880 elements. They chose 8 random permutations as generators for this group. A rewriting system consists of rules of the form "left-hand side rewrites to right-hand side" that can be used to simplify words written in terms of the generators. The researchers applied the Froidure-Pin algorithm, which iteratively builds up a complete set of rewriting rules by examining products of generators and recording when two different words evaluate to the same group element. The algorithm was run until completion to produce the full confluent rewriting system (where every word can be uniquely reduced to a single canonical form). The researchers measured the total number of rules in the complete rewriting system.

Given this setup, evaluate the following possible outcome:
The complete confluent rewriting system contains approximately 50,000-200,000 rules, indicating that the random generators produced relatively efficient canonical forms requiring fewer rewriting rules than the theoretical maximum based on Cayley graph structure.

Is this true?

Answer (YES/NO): NO